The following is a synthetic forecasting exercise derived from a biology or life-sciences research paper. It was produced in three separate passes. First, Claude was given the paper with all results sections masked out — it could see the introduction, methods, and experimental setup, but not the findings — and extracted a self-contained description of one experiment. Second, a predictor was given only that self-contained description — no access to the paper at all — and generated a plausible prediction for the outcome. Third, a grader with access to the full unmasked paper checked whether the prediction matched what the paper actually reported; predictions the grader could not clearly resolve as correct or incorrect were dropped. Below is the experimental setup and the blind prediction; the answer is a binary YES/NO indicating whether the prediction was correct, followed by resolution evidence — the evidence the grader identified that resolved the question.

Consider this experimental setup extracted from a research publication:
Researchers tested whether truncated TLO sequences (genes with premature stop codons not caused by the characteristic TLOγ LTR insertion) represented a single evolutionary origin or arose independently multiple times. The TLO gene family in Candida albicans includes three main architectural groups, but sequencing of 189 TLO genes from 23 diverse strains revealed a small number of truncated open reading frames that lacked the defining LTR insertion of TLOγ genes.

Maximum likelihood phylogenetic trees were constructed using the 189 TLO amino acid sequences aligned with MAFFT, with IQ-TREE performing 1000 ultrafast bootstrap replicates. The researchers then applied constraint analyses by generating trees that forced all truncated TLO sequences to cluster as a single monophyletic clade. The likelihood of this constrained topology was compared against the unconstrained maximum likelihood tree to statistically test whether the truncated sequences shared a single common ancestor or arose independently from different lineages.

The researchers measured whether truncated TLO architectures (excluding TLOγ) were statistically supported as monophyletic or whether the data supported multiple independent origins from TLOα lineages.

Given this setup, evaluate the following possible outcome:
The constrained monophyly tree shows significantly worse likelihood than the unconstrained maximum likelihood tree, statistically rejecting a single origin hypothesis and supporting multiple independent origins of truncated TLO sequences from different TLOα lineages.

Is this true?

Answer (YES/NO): YES